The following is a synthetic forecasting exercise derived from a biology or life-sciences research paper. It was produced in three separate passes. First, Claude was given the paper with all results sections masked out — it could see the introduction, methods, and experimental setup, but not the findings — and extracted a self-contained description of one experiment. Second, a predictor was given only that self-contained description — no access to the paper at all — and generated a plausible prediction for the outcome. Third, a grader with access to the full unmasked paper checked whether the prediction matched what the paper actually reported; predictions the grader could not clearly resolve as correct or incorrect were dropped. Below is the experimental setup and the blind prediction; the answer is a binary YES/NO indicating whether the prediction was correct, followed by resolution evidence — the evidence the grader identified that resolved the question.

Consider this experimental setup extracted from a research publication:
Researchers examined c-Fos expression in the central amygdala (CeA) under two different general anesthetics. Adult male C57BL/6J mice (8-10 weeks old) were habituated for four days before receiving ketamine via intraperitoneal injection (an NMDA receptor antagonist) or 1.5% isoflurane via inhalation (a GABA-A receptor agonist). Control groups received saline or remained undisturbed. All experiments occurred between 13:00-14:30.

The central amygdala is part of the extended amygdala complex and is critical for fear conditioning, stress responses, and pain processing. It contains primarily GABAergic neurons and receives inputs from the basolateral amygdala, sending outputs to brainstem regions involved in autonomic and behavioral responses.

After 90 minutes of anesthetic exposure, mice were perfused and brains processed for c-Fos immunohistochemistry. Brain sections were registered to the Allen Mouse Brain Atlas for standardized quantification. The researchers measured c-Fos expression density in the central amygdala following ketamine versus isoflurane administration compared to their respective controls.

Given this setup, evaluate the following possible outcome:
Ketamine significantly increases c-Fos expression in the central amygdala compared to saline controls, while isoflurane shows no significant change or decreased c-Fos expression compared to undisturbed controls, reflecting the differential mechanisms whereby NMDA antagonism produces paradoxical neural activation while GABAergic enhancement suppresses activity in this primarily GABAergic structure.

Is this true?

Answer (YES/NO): NO